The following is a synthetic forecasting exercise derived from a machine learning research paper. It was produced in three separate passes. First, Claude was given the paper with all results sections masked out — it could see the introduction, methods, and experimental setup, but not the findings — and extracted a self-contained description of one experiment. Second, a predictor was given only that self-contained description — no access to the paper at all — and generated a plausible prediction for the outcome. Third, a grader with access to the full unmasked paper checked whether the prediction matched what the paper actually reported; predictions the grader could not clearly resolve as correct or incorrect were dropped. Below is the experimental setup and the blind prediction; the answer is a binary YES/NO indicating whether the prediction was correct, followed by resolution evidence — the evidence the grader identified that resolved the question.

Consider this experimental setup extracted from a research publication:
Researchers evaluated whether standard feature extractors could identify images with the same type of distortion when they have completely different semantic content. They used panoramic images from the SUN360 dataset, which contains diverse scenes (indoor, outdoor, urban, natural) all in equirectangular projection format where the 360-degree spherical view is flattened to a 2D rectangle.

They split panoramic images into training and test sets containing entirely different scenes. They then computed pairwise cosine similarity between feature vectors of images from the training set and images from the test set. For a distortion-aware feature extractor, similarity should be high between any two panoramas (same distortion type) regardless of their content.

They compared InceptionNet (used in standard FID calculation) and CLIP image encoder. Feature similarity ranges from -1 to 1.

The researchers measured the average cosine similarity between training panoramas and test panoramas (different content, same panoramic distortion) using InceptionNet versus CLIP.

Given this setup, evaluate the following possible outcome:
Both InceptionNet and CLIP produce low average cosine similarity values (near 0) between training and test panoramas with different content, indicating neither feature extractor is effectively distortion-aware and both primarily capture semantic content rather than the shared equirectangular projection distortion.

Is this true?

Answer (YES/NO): NO